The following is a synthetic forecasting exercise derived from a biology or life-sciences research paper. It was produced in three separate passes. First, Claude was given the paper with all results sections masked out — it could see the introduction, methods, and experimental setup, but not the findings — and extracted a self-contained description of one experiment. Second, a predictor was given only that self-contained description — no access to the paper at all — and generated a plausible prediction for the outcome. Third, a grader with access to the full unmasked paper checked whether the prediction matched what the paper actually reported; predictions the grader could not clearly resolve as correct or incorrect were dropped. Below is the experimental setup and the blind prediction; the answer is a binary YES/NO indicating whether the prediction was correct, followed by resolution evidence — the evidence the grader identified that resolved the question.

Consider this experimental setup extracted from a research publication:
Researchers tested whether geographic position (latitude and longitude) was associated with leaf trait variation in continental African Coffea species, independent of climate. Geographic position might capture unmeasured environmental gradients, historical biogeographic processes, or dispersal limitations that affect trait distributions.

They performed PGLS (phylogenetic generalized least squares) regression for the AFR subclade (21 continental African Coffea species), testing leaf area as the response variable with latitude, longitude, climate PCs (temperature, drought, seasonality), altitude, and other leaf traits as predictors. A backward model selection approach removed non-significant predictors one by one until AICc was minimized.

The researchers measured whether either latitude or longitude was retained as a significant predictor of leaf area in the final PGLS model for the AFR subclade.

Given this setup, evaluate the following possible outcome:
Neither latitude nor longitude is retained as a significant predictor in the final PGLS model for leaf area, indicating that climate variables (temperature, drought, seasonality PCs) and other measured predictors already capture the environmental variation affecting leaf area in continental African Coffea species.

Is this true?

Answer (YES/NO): YES